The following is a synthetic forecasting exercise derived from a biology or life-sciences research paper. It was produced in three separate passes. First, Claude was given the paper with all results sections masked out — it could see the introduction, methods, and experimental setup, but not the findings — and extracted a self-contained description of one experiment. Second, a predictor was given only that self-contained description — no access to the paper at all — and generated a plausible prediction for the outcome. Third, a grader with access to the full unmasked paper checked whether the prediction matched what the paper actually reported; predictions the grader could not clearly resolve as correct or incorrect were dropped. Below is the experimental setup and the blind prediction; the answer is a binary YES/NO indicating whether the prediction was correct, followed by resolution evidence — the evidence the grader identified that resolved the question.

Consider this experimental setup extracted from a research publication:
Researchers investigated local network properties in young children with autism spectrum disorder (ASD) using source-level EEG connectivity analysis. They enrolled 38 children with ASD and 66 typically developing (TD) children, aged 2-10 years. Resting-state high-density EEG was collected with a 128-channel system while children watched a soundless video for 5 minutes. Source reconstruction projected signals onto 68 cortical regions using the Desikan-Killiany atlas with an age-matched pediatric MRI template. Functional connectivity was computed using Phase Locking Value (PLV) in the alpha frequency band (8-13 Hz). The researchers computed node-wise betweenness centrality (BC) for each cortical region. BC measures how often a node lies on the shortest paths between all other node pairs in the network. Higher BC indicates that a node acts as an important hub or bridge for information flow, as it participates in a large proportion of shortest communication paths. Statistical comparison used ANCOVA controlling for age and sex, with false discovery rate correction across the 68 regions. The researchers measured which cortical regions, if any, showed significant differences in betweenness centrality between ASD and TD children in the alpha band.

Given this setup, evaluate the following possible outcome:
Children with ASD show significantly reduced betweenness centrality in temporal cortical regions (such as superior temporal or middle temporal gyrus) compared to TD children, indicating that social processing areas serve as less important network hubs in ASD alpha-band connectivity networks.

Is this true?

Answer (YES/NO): NO